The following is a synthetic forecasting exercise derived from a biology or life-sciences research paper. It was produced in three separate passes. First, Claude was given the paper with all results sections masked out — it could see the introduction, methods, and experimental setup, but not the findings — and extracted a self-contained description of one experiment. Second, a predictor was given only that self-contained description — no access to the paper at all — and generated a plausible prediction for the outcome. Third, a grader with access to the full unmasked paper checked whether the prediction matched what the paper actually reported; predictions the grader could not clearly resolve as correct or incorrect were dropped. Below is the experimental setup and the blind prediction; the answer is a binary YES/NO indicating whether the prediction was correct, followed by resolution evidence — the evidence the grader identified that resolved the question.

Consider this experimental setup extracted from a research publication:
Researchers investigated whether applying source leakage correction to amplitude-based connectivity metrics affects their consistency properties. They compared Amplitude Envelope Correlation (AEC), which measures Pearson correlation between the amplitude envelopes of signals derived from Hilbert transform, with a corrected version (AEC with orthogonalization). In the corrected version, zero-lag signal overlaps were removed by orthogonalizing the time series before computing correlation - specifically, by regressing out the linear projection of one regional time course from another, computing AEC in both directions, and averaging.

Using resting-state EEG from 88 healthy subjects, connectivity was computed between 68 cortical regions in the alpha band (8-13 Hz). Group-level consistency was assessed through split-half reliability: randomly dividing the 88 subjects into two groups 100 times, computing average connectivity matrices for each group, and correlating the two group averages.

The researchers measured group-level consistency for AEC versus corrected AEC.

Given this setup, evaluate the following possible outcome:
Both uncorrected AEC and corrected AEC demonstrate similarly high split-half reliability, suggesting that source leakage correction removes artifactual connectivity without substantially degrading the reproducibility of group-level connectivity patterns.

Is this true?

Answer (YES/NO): NO